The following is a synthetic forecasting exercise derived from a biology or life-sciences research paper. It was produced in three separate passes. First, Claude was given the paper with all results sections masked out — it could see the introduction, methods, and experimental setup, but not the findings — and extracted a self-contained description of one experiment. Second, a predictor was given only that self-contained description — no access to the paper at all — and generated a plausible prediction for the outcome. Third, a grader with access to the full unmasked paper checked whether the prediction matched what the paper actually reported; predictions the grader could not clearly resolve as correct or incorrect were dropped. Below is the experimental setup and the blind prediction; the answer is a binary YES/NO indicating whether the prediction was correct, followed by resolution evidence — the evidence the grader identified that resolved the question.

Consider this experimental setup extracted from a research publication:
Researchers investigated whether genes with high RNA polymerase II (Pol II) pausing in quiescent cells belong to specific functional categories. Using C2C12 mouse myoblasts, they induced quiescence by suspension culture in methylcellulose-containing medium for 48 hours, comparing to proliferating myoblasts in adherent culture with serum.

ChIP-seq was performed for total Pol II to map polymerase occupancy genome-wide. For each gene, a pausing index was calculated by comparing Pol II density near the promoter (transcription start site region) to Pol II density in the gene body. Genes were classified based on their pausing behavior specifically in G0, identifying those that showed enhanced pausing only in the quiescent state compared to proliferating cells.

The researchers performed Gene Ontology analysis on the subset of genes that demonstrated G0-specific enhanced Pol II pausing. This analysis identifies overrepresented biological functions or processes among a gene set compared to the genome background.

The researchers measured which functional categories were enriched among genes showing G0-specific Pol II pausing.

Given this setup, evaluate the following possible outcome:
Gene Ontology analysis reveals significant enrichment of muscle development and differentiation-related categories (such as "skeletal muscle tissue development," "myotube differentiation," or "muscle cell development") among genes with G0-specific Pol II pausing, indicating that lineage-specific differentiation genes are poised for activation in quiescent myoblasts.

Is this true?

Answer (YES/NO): NO